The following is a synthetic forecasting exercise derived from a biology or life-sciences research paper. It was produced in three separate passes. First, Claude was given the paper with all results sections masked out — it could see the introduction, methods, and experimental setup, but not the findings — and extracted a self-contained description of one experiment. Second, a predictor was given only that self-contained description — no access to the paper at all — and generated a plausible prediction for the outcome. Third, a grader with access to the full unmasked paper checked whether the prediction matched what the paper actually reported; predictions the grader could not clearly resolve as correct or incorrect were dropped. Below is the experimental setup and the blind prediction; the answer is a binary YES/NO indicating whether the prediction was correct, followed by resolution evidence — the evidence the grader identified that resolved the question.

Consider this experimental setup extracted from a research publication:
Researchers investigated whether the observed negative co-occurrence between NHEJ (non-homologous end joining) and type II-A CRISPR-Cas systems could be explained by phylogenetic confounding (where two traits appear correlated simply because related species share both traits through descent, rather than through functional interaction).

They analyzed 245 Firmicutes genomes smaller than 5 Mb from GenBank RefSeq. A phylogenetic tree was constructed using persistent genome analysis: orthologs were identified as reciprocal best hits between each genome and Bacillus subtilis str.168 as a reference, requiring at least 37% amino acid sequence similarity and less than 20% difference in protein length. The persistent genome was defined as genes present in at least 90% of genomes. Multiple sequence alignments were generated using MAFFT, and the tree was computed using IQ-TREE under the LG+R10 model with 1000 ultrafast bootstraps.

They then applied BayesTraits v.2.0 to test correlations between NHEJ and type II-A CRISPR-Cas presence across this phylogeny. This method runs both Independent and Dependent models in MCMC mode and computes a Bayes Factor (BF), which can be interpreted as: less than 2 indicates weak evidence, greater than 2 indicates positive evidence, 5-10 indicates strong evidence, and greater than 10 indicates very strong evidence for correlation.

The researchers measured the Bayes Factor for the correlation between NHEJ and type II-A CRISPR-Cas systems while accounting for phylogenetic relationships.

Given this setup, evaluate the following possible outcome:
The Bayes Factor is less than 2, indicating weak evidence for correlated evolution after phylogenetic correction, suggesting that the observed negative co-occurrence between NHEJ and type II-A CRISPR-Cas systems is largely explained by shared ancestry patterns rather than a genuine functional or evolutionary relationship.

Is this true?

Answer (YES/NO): NO